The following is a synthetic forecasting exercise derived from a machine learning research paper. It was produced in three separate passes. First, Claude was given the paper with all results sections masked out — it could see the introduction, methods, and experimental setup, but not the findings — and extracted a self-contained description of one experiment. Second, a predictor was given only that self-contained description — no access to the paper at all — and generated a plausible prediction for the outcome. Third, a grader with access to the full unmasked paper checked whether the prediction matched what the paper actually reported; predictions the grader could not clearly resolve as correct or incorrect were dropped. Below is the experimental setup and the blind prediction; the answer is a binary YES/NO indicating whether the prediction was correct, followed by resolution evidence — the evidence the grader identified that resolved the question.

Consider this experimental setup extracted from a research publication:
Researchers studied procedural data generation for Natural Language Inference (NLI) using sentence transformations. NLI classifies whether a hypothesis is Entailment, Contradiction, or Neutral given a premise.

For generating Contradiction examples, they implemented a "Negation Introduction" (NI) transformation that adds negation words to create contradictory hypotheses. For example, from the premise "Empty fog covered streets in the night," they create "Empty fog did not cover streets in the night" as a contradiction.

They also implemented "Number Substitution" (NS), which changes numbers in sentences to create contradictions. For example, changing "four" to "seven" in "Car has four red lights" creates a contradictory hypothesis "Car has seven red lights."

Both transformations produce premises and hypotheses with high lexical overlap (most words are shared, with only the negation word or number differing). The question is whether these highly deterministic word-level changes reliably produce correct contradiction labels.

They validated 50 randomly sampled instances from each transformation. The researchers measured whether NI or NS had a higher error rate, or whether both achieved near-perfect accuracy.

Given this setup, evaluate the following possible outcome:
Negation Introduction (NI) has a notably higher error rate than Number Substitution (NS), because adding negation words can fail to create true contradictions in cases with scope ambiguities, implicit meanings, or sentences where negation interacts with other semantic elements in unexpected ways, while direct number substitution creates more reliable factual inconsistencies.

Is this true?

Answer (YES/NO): NO